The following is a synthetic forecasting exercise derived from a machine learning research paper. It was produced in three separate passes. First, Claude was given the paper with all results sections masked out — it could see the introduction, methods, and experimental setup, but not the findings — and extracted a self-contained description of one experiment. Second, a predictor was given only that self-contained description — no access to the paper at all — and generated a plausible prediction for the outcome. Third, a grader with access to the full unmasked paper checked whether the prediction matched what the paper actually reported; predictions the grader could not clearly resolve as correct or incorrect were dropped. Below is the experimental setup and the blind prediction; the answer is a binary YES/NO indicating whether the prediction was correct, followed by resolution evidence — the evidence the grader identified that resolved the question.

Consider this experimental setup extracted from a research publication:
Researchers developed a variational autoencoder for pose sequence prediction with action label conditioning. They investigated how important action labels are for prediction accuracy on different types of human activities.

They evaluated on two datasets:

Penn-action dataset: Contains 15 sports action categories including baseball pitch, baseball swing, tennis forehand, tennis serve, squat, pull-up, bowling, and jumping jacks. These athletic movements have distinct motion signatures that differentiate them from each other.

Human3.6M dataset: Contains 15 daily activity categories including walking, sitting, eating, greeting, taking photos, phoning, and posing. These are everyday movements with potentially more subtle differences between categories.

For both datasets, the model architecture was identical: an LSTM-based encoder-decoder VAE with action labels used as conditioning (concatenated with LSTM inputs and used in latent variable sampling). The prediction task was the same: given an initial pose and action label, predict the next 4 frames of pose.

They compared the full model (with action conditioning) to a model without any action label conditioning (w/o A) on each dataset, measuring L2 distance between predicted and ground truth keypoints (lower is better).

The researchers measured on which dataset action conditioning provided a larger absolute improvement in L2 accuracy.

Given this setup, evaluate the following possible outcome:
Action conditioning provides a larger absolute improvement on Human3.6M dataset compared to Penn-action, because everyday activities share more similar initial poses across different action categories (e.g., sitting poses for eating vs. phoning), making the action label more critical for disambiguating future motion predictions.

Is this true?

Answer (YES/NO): NO